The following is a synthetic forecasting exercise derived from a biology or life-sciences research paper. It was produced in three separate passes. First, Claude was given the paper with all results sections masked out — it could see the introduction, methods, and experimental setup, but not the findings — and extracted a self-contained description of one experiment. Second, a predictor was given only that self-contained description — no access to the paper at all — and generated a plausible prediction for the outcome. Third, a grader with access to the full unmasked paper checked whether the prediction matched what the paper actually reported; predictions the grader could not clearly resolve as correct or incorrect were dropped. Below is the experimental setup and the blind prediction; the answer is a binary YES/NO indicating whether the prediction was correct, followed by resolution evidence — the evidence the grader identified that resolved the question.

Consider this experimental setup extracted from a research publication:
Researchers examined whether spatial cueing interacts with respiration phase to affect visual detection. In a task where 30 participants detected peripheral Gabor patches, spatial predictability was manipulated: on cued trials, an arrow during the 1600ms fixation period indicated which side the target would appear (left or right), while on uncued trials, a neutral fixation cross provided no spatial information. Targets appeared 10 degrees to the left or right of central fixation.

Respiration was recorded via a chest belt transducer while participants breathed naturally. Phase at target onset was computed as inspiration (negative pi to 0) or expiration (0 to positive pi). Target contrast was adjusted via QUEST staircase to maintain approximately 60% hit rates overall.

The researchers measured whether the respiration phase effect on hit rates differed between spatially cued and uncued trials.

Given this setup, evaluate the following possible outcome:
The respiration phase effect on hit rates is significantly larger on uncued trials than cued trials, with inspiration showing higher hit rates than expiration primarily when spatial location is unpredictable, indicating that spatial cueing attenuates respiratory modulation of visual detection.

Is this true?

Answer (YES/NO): NO